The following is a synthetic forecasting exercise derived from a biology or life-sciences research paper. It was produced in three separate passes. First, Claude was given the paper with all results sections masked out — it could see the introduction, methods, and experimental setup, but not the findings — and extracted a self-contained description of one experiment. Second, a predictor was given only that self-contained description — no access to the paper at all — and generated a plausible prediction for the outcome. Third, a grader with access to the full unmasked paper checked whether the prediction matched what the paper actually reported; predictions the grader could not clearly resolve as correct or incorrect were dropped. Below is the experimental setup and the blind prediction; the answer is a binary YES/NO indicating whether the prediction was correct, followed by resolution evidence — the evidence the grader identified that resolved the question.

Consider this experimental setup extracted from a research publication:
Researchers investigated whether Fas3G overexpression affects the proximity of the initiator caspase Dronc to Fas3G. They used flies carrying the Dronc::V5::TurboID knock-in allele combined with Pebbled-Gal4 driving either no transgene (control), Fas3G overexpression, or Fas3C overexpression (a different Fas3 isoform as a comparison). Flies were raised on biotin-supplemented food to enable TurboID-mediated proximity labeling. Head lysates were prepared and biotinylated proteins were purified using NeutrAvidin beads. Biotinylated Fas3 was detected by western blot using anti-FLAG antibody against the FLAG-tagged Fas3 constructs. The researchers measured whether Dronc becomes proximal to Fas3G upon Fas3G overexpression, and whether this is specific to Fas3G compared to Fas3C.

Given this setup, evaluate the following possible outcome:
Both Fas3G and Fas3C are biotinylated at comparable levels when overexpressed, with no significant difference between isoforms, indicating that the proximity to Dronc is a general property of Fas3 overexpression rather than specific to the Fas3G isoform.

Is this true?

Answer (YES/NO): NO